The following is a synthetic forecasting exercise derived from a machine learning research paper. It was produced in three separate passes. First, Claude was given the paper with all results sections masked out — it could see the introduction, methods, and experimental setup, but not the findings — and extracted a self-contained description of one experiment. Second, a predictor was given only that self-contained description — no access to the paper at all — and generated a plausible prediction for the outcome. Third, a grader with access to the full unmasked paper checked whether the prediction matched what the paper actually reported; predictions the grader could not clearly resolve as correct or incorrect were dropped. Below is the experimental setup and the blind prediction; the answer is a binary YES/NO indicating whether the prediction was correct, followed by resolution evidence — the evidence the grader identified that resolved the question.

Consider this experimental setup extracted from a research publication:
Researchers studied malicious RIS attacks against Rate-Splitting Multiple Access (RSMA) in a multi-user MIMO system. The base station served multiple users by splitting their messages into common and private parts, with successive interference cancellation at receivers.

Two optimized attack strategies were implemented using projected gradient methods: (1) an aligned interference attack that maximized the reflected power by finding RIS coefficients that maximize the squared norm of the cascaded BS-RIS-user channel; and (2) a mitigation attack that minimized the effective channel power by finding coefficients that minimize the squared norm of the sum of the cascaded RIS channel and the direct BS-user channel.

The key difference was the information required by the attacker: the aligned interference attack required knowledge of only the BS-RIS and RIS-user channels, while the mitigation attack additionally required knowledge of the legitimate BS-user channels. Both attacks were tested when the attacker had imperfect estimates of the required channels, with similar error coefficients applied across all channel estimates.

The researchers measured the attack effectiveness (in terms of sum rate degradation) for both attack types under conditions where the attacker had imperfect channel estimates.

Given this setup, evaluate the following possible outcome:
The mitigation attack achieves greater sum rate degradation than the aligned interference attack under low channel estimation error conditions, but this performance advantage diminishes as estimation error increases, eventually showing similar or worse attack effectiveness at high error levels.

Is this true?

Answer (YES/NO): NO